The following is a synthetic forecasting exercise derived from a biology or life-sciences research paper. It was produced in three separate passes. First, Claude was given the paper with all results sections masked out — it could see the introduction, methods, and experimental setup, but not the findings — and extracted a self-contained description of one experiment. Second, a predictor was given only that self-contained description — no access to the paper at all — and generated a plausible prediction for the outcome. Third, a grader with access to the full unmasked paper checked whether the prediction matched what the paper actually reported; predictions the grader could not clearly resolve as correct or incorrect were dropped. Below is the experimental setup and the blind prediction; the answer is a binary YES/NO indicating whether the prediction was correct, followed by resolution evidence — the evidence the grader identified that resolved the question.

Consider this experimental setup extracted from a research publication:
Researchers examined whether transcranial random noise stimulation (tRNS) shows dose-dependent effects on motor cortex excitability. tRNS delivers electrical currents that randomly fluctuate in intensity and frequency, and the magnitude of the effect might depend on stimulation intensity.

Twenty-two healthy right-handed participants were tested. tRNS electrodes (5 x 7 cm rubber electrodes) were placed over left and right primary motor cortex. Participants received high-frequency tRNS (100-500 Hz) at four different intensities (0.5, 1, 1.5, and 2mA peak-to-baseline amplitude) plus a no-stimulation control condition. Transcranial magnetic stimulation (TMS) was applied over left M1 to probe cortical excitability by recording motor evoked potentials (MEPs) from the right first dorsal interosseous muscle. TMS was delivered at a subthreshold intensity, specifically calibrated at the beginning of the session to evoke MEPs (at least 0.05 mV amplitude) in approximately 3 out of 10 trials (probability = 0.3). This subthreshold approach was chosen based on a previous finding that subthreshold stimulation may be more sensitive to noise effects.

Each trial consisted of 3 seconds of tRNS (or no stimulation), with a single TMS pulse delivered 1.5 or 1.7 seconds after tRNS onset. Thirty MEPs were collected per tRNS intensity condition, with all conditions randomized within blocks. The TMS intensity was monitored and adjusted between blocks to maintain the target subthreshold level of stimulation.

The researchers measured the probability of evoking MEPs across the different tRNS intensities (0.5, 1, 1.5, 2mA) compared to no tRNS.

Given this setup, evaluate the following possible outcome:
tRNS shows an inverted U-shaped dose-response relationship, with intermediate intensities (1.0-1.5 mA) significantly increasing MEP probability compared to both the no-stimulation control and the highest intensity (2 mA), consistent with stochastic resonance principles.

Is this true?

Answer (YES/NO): NO